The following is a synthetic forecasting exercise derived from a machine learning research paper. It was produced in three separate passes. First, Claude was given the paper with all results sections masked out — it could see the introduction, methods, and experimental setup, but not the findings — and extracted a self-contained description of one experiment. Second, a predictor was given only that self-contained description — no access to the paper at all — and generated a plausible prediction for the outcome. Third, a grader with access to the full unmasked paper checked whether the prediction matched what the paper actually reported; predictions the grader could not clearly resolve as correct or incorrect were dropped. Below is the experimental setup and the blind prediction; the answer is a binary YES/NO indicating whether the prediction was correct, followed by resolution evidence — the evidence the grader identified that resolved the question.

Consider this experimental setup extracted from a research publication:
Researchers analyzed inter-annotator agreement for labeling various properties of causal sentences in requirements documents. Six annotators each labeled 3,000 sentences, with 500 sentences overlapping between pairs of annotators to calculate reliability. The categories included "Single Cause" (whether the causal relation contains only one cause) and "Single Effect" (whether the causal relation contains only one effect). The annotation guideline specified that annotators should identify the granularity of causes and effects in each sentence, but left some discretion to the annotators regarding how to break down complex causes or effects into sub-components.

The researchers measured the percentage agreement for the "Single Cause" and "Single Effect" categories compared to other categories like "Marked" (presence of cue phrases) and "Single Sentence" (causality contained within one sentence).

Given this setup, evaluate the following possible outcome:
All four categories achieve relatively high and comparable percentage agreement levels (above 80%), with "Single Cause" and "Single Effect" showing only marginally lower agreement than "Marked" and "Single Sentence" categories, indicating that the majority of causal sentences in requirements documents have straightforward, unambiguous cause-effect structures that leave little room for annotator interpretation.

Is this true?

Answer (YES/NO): NO